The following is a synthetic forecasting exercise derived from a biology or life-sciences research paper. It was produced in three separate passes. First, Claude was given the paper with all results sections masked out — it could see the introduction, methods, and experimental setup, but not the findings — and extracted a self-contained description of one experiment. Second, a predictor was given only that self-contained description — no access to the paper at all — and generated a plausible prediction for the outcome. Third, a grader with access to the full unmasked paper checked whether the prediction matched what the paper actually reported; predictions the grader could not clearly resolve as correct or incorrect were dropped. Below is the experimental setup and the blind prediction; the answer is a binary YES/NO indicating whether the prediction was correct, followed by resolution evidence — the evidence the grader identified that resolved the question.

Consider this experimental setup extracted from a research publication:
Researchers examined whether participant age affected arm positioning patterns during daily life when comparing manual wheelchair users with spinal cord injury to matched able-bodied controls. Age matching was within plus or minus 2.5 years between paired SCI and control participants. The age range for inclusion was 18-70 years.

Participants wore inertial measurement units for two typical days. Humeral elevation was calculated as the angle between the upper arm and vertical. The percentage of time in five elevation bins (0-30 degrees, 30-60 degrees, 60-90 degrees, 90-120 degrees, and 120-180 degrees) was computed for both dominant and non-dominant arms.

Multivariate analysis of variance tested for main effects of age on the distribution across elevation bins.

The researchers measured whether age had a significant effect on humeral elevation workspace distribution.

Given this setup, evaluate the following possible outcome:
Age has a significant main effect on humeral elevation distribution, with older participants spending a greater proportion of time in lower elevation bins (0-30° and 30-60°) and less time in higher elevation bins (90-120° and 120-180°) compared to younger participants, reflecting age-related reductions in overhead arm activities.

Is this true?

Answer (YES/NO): NO